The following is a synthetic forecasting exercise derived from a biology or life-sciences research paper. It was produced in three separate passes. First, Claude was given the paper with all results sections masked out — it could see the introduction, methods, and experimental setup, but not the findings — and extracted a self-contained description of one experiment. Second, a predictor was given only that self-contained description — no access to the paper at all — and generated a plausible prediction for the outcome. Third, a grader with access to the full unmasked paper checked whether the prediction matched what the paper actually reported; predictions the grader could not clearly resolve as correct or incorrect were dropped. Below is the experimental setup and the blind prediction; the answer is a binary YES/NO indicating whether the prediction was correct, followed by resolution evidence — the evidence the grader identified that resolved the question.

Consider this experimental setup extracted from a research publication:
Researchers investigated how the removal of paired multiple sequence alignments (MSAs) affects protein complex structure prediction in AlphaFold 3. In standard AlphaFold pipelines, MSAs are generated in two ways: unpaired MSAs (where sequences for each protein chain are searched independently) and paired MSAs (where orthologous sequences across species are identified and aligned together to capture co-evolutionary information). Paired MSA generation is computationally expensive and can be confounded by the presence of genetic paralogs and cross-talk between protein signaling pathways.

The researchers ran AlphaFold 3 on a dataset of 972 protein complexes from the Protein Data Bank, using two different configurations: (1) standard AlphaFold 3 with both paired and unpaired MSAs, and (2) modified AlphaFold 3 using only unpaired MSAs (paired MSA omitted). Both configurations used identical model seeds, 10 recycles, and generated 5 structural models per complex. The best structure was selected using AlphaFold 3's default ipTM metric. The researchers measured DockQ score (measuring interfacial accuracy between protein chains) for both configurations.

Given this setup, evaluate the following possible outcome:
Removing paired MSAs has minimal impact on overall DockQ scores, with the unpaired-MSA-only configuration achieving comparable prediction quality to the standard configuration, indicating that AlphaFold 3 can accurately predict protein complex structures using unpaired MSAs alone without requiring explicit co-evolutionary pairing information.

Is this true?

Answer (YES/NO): NO